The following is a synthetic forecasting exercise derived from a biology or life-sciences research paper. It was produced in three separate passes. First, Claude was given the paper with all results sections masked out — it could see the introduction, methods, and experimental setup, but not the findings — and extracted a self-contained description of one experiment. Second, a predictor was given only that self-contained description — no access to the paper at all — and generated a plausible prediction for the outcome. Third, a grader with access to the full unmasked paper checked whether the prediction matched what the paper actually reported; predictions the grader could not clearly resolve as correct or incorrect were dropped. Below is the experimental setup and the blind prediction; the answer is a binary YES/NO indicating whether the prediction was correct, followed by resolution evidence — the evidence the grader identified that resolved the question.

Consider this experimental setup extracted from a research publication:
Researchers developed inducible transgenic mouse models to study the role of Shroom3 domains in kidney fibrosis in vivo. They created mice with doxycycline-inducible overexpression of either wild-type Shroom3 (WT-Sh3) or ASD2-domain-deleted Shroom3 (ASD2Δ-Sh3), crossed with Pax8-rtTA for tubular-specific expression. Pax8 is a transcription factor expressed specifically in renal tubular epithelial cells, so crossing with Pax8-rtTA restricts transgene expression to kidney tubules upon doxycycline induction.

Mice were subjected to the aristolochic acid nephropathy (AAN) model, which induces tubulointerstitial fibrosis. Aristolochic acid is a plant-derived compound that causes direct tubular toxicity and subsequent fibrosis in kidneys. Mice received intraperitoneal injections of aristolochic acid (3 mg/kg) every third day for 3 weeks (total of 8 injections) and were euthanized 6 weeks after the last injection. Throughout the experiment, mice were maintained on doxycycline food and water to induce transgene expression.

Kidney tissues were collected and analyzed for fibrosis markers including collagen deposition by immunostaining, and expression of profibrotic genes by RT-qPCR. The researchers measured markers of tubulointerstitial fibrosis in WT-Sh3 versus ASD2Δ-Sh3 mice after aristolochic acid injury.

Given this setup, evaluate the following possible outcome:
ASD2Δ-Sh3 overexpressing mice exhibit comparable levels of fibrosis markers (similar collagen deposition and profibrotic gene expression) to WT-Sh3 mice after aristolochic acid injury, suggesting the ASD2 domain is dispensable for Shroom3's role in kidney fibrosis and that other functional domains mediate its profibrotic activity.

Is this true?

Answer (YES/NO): NO